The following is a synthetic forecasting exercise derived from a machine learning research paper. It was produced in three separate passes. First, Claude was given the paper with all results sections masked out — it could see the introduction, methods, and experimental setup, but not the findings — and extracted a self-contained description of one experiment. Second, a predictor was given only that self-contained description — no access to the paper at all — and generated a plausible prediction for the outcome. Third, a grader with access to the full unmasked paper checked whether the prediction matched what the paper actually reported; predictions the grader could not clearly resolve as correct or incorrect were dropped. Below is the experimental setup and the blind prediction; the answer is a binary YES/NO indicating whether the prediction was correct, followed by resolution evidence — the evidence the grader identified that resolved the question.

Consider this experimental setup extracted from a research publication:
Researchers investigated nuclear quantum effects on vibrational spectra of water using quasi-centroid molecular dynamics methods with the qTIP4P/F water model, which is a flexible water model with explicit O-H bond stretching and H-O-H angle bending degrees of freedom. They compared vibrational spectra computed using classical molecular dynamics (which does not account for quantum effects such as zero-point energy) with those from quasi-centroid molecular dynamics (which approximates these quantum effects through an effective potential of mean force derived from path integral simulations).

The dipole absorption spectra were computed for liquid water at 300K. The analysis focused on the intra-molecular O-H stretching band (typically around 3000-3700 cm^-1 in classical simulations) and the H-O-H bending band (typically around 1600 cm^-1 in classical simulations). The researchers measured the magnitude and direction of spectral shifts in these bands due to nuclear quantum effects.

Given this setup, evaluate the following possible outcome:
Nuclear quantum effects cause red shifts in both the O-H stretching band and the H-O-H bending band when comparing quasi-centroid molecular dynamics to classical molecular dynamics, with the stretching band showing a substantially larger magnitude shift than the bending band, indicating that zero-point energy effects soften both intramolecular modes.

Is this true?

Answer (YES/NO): YES